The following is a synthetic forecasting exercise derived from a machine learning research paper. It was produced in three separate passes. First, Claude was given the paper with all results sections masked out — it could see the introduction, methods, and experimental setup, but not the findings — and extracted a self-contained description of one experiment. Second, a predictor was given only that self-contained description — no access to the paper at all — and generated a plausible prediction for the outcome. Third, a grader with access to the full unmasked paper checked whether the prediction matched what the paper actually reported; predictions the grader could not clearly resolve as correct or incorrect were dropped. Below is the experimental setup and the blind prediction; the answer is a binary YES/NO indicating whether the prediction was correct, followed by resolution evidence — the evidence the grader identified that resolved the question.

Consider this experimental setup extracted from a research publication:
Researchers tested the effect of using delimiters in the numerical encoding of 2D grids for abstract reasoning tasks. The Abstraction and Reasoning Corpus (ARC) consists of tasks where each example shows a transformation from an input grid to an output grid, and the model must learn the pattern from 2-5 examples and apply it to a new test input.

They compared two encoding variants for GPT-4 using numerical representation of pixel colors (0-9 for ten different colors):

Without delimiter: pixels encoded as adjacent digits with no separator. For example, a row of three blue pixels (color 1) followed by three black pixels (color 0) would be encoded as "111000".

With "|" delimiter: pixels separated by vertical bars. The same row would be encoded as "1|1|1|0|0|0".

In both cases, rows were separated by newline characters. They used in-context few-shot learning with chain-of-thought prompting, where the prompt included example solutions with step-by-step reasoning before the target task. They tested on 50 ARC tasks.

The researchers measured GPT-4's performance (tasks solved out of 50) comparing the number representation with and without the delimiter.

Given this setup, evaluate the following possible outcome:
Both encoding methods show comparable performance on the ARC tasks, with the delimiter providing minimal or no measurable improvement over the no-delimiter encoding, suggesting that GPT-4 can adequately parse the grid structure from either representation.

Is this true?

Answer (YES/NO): NO